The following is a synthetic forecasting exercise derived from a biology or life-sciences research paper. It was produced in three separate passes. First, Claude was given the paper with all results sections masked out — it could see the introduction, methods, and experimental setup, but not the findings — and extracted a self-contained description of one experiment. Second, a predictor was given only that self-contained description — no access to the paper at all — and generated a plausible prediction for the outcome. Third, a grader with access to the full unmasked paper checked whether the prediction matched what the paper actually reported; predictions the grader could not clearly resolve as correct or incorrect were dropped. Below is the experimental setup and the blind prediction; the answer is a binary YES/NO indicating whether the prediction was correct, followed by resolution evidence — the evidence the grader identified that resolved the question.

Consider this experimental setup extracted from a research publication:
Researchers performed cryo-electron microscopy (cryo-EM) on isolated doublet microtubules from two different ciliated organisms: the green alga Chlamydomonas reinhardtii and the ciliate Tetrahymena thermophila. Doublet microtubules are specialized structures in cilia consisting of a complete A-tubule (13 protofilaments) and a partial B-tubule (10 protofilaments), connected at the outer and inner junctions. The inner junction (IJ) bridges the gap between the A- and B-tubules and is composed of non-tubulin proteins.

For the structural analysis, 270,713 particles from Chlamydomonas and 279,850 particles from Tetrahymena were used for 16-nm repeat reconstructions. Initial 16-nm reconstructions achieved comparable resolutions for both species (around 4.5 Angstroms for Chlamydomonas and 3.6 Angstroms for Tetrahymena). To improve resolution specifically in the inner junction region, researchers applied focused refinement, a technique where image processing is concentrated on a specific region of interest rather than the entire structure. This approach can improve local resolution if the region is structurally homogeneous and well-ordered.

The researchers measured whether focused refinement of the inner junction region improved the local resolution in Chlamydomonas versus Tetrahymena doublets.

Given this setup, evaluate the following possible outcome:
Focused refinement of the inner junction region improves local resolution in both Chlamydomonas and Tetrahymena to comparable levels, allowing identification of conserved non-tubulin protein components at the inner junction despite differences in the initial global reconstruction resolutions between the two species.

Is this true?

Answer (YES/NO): NO